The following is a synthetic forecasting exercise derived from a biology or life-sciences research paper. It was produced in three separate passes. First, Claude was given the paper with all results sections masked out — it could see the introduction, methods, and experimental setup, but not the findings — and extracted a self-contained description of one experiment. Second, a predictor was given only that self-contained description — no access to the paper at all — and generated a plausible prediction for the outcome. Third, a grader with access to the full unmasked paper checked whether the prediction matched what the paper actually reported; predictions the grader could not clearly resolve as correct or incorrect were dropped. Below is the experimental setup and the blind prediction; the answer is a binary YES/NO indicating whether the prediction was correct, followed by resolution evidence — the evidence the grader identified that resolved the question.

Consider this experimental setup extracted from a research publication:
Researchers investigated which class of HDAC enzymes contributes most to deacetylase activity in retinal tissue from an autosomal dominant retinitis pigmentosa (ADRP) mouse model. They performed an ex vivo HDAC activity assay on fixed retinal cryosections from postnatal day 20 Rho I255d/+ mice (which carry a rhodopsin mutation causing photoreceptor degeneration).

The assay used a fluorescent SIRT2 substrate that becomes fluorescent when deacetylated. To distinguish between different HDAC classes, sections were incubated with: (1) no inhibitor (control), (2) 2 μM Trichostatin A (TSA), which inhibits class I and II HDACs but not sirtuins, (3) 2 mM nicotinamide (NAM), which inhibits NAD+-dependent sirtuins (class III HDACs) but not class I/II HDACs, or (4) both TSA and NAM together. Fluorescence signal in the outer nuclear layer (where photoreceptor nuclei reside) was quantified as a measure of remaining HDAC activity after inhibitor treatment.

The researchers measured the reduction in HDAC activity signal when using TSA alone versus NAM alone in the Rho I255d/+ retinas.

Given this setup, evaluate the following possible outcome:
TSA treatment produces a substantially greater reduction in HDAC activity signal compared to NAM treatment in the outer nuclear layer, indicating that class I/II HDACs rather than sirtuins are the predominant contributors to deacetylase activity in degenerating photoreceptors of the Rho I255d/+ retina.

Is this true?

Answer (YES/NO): YES